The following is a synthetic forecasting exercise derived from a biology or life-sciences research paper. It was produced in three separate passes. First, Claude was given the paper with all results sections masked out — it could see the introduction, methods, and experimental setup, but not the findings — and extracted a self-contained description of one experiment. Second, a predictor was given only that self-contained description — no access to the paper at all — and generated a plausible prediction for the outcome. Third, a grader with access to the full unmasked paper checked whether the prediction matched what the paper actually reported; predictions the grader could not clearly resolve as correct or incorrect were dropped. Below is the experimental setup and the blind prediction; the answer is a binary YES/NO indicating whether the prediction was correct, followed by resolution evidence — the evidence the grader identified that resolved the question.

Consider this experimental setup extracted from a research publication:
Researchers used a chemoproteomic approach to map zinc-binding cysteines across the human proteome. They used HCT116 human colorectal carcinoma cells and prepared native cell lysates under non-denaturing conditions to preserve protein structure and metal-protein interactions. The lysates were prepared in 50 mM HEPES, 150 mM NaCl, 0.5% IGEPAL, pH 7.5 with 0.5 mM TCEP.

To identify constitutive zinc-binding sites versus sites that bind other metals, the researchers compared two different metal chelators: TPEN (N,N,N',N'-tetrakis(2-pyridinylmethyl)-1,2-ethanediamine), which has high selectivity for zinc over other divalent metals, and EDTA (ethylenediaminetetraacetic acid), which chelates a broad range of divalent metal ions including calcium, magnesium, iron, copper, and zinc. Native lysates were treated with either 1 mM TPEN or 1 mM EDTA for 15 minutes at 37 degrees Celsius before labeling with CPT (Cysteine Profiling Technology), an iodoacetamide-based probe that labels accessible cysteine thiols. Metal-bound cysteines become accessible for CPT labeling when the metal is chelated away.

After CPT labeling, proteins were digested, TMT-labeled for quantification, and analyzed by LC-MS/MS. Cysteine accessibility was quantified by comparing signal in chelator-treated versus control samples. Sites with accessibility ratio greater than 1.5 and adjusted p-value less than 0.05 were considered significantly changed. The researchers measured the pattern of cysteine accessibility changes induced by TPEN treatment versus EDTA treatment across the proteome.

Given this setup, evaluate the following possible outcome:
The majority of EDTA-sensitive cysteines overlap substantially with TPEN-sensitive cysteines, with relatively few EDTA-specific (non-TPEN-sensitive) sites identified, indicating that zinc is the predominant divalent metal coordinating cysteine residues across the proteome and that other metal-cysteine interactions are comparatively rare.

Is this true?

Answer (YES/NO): YES